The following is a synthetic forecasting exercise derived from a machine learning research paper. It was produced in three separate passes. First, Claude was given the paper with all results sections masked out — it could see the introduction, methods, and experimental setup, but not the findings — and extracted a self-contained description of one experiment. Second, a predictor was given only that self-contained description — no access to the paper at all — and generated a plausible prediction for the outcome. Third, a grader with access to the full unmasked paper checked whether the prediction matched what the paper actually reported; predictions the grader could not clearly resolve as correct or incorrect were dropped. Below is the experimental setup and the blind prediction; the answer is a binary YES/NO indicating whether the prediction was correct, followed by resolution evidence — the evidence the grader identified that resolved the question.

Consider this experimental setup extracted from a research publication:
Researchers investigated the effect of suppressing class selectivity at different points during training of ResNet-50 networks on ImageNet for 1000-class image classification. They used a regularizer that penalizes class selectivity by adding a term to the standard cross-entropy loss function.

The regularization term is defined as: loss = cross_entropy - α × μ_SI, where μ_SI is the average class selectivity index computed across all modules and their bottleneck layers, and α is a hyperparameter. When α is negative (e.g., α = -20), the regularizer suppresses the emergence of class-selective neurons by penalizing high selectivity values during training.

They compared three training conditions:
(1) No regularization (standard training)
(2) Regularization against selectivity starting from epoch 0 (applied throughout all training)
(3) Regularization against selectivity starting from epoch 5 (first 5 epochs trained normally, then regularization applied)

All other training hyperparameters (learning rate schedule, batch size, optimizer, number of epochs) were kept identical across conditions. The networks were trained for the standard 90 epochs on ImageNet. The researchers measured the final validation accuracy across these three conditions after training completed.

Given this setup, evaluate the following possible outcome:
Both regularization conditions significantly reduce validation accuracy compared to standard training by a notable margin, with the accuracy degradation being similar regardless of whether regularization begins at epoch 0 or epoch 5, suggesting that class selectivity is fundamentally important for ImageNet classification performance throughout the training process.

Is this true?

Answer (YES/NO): NO